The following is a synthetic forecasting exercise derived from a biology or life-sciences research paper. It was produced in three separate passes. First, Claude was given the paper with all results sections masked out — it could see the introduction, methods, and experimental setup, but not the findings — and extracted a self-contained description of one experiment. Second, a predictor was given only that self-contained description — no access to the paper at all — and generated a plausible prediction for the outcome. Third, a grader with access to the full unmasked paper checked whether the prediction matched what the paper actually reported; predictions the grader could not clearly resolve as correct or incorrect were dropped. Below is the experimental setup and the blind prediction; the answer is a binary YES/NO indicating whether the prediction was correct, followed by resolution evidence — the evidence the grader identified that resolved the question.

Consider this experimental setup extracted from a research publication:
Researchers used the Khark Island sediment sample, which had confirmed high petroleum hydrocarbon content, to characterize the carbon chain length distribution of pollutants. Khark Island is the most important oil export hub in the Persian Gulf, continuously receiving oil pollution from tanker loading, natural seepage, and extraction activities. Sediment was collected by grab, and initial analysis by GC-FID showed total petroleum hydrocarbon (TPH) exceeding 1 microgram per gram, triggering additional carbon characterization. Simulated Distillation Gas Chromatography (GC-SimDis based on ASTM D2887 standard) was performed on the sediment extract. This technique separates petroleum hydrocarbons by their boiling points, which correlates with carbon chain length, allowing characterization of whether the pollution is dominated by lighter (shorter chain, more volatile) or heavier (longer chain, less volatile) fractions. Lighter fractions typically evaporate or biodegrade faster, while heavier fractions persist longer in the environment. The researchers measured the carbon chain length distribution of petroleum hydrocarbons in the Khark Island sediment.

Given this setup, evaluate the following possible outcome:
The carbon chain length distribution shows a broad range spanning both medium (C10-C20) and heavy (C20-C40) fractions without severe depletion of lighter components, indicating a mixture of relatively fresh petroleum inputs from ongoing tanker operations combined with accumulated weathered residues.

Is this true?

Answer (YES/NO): NO